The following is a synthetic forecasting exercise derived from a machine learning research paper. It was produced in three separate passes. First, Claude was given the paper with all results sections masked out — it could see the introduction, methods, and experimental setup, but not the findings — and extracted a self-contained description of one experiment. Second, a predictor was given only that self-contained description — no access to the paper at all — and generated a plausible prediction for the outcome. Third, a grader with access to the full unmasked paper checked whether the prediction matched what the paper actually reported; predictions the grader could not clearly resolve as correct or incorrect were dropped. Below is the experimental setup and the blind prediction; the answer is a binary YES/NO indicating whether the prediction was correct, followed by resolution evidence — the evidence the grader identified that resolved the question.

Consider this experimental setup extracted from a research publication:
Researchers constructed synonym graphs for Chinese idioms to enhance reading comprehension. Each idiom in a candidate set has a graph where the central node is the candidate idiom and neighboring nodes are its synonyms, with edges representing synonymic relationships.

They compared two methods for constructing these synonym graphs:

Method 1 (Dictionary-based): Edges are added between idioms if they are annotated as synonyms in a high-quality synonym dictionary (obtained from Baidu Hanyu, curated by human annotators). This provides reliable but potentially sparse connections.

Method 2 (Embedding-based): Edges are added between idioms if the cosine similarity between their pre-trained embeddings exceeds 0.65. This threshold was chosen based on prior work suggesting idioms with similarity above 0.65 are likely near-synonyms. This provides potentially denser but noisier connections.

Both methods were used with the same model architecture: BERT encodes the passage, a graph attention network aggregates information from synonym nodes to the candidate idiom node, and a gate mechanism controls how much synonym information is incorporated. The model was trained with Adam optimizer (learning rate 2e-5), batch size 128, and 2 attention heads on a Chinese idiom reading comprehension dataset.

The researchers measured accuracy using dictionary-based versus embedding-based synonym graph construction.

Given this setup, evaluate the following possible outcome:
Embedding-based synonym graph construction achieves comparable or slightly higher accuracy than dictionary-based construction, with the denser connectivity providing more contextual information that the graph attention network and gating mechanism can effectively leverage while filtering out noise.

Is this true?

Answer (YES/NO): YES